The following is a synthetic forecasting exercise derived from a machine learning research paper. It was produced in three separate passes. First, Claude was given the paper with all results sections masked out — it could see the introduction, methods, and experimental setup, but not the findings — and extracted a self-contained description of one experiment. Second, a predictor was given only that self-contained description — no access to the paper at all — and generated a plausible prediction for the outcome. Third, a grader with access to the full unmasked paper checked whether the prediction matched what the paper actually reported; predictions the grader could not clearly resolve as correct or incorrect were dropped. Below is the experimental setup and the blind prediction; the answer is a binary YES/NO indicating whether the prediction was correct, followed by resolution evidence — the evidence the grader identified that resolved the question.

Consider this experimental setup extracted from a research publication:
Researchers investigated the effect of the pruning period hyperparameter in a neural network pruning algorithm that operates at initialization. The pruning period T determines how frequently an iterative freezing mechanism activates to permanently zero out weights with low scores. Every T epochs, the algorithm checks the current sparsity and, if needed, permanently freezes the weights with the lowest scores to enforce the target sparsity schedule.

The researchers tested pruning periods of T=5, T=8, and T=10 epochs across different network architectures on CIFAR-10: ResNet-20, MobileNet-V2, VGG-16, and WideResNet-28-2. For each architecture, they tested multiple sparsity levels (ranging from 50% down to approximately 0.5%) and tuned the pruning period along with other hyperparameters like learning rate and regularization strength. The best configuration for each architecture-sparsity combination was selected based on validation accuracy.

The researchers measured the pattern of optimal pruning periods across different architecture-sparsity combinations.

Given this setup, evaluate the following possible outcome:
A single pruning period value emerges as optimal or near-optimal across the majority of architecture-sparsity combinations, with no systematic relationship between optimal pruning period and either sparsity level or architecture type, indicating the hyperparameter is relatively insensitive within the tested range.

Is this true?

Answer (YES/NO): NO